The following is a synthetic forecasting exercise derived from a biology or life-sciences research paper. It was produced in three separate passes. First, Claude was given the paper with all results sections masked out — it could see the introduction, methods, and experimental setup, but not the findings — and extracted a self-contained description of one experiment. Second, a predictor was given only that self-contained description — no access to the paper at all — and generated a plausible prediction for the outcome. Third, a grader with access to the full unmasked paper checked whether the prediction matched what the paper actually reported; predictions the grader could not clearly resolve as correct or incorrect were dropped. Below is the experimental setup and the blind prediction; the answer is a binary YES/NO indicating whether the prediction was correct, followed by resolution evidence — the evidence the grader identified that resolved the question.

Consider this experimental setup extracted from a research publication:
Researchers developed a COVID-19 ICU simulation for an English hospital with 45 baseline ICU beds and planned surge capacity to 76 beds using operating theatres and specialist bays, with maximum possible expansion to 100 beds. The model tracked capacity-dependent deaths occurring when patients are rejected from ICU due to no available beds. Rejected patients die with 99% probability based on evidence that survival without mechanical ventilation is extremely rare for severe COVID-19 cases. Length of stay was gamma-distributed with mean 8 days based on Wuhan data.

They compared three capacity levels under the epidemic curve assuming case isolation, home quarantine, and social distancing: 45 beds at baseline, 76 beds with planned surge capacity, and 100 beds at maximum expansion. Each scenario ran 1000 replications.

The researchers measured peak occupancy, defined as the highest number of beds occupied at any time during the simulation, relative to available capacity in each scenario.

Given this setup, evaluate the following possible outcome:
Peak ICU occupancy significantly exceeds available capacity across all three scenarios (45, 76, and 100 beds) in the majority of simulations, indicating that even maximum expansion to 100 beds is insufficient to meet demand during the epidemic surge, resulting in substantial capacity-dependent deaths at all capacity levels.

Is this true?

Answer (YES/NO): YES